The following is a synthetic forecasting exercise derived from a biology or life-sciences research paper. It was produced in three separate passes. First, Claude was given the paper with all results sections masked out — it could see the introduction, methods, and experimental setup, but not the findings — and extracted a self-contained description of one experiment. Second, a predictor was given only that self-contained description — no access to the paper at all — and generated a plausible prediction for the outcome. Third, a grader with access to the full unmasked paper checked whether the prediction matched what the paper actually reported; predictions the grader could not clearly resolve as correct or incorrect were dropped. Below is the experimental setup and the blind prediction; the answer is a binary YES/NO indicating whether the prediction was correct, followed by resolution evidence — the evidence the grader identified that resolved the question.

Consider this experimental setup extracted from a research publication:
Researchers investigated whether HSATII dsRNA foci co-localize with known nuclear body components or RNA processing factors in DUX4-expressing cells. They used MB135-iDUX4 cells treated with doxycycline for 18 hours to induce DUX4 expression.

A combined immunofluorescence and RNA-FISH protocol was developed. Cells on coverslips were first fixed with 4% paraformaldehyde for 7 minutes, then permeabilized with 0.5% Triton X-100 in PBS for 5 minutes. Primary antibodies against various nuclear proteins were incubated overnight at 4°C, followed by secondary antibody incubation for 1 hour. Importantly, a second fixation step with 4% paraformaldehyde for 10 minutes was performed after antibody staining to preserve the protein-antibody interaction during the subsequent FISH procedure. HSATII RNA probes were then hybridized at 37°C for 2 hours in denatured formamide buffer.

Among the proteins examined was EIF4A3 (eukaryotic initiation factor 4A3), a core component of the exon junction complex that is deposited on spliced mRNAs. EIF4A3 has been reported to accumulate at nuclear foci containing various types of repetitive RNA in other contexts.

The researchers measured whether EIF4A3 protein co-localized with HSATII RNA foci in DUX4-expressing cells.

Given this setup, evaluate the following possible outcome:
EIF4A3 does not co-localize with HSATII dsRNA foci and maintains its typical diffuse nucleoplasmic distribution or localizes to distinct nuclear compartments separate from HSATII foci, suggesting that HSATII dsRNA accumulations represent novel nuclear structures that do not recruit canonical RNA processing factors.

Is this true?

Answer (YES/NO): NO